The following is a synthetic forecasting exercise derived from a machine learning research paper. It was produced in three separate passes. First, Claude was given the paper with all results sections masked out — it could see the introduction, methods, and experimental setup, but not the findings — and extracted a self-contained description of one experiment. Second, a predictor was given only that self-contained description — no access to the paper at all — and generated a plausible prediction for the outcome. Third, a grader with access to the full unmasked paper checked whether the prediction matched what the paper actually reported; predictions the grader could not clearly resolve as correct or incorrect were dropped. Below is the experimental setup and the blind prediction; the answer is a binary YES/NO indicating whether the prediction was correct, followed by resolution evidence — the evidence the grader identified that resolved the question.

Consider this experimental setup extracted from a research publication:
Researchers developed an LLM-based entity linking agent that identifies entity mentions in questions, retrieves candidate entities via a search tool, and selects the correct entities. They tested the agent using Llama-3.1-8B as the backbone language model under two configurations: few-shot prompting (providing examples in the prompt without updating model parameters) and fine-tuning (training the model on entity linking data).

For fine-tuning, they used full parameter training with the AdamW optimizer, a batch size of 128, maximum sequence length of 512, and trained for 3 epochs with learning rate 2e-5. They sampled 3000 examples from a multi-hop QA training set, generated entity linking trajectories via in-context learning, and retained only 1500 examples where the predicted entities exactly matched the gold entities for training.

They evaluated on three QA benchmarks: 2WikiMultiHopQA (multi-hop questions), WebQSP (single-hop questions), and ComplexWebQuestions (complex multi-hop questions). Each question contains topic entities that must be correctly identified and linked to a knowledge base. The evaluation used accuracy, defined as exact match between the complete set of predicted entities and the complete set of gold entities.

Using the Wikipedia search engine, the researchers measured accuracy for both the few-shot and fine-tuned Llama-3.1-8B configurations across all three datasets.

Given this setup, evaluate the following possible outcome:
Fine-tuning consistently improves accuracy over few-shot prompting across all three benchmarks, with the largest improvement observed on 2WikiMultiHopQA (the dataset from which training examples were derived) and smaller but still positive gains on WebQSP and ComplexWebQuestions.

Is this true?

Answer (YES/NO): YES